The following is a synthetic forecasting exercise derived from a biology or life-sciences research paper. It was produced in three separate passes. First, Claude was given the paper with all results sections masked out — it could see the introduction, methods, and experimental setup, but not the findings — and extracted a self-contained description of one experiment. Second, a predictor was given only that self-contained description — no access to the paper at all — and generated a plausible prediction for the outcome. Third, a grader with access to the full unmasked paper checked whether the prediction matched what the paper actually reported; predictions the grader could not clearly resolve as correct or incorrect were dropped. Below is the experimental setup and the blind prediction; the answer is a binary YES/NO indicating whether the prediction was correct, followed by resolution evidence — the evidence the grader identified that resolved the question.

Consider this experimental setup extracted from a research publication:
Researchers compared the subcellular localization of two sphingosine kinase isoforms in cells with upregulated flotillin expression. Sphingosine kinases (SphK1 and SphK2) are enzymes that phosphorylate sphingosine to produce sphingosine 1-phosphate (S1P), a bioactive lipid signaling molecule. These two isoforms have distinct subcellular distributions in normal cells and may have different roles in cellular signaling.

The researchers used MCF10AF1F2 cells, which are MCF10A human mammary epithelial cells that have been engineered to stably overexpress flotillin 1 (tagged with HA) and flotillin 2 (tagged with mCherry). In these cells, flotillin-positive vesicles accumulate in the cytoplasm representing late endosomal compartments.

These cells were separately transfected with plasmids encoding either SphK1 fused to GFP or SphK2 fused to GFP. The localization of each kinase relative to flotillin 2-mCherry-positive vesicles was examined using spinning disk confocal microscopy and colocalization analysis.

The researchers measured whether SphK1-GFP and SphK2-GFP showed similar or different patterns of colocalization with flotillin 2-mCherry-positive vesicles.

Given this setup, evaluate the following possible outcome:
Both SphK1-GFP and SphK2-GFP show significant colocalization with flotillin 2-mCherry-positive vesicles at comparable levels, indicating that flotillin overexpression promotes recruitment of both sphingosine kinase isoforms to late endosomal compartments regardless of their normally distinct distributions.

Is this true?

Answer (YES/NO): NO